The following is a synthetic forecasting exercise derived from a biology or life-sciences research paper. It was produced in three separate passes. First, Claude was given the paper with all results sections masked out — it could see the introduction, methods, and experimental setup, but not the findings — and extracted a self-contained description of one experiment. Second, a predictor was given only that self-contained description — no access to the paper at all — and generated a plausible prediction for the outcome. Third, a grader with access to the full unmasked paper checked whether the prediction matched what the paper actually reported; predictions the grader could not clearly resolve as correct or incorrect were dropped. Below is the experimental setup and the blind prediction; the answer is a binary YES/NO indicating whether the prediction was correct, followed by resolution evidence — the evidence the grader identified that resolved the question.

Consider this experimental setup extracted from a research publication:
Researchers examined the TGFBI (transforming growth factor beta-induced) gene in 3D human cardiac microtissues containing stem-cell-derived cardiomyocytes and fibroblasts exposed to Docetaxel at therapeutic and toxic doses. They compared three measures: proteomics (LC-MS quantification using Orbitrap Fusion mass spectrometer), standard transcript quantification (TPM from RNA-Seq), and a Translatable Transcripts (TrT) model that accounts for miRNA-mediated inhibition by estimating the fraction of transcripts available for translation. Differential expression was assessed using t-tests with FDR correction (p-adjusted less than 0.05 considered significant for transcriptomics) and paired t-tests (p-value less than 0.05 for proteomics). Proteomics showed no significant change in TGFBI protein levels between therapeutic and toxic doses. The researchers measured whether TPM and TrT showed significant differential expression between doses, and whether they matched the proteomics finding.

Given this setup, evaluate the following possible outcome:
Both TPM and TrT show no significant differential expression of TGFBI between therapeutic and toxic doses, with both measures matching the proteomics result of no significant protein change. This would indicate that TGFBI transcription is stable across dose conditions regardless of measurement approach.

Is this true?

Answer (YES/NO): NO